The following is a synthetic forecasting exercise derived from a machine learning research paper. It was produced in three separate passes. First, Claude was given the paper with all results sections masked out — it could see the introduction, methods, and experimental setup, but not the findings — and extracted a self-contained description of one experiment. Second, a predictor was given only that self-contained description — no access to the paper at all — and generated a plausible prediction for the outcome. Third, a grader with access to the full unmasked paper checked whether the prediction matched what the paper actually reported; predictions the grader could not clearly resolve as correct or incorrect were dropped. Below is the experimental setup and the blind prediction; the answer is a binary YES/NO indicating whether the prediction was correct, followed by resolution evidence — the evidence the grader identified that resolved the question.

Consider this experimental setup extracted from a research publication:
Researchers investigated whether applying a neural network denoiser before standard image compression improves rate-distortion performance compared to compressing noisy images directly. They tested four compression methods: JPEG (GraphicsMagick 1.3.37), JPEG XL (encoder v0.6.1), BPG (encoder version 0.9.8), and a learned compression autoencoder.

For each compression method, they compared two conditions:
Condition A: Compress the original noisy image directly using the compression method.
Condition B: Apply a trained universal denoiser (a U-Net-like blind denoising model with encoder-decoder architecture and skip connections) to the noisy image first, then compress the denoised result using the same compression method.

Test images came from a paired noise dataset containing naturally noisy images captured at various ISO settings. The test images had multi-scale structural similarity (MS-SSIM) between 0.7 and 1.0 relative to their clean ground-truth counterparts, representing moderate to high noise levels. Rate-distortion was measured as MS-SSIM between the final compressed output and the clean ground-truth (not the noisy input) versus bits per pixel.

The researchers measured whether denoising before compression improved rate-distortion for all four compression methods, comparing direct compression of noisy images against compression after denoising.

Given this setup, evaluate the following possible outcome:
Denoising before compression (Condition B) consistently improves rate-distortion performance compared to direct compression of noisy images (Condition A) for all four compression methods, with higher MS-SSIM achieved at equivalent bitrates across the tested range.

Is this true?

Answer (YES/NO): YES